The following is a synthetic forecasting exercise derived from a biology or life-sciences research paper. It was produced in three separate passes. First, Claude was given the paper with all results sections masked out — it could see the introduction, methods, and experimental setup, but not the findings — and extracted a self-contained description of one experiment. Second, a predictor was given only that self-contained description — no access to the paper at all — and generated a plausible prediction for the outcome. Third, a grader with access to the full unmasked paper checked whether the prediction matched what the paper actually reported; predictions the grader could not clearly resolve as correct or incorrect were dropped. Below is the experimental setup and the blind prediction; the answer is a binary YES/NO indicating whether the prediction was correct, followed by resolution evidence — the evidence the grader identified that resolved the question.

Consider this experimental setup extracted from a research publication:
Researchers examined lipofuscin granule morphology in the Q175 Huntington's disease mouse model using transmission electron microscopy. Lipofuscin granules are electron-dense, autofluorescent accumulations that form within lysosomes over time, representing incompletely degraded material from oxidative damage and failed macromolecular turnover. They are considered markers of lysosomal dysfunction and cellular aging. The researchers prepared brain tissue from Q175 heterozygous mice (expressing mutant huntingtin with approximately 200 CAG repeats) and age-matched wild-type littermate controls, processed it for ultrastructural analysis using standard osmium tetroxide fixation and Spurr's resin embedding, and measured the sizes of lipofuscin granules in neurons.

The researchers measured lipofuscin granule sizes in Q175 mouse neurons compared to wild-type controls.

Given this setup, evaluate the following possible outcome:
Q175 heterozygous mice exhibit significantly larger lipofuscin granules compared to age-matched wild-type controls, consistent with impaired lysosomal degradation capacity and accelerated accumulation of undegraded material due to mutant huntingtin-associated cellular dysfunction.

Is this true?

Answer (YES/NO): NO